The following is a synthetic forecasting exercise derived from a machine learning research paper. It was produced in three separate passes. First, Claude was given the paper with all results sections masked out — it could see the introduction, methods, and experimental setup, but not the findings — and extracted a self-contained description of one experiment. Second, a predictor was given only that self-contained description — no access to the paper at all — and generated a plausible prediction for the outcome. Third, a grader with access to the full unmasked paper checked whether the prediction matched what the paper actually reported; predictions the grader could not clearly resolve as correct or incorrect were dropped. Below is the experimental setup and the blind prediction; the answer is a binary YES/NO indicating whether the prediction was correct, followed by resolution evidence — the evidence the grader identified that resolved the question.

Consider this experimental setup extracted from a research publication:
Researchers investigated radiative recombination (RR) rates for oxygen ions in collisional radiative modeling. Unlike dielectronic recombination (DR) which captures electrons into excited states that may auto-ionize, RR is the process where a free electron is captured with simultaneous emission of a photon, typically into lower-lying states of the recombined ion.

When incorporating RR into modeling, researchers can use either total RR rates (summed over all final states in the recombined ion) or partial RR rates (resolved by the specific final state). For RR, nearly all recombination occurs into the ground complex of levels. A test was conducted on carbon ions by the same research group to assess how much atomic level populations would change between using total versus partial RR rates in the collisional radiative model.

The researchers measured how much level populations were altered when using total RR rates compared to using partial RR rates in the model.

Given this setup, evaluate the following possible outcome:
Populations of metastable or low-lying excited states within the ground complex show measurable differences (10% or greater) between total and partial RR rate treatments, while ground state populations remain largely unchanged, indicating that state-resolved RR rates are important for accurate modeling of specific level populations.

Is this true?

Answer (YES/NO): NO